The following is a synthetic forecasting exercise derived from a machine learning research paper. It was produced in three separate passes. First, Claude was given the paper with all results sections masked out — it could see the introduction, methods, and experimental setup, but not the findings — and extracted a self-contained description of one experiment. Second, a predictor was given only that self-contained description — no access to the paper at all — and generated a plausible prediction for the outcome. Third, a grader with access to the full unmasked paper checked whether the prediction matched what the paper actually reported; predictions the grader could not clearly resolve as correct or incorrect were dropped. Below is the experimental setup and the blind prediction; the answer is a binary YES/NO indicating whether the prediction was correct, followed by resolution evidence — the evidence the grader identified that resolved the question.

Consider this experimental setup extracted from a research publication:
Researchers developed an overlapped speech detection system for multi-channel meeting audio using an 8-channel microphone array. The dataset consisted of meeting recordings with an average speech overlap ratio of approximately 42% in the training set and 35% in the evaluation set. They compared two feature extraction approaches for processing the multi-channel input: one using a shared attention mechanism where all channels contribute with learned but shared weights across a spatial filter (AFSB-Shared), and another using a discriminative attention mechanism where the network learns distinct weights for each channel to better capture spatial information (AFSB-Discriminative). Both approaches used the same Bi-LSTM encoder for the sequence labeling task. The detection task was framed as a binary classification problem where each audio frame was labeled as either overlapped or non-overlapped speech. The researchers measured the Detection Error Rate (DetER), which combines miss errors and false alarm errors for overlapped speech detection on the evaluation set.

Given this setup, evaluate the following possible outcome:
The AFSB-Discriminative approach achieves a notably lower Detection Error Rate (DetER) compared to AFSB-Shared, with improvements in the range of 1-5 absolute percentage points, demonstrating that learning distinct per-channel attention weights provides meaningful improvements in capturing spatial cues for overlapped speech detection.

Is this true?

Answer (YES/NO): NO